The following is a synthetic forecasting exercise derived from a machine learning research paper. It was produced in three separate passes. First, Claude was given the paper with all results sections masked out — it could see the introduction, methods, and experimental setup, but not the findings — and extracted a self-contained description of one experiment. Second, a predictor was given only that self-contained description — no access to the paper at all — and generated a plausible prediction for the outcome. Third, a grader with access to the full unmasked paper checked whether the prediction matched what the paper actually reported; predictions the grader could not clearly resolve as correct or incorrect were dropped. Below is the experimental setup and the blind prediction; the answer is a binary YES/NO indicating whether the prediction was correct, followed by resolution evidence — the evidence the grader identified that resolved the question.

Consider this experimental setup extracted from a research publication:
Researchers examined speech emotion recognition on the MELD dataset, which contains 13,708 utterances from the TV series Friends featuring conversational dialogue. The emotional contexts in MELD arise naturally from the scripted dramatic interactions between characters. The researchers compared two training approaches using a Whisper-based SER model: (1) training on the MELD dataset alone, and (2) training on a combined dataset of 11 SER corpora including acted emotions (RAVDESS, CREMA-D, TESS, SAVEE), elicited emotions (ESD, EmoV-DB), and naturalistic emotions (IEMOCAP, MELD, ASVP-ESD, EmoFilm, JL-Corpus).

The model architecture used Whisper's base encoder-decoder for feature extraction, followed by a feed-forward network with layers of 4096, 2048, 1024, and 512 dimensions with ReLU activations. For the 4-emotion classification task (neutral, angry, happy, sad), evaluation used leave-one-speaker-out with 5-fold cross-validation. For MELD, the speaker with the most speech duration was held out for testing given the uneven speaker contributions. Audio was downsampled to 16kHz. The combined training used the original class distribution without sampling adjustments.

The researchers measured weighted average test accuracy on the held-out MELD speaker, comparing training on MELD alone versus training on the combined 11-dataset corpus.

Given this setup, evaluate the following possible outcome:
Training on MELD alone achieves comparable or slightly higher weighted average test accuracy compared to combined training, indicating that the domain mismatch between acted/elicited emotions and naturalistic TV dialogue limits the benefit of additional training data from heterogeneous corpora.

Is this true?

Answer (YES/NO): NO